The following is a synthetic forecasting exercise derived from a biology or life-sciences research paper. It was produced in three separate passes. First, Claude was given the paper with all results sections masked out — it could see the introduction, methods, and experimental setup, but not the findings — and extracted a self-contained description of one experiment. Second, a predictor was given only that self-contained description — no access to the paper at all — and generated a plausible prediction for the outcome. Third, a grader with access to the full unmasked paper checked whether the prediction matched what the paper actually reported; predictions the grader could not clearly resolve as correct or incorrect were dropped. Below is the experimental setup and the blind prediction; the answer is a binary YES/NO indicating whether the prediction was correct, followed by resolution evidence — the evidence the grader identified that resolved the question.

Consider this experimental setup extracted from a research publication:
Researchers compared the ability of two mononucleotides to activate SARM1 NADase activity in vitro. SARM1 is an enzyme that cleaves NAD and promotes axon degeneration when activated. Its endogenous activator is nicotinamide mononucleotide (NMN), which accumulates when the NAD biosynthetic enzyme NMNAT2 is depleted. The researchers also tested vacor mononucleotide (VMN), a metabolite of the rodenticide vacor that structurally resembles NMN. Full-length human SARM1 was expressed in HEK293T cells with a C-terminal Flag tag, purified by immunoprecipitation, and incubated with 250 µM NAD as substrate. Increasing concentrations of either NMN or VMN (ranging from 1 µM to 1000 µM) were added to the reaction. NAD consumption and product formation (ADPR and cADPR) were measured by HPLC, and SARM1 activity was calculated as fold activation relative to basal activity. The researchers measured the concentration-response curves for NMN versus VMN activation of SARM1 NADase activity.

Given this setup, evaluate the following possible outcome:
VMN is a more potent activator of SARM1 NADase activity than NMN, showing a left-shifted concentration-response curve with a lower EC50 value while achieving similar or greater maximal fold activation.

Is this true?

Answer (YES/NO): YES